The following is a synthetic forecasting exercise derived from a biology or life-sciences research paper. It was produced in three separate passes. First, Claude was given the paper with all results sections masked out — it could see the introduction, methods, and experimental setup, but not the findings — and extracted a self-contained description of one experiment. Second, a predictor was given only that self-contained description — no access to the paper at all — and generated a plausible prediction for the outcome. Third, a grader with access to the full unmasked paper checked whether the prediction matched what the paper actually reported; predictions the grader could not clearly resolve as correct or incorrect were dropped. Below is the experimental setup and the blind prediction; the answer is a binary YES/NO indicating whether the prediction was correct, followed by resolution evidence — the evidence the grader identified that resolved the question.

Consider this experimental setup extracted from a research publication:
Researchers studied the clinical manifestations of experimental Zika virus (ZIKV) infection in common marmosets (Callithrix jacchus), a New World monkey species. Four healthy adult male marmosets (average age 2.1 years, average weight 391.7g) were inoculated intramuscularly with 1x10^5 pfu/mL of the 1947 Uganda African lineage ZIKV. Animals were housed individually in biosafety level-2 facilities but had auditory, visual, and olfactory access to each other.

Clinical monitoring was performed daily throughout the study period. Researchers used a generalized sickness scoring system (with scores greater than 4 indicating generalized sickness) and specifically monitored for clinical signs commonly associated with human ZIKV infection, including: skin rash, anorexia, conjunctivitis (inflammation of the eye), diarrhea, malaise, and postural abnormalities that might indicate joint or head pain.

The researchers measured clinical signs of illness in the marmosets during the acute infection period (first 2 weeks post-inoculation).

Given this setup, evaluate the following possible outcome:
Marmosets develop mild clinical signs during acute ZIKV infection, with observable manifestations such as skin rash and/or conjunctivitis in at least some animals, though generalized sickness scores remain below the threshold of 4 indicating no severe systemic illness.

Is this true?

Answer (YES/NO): NO